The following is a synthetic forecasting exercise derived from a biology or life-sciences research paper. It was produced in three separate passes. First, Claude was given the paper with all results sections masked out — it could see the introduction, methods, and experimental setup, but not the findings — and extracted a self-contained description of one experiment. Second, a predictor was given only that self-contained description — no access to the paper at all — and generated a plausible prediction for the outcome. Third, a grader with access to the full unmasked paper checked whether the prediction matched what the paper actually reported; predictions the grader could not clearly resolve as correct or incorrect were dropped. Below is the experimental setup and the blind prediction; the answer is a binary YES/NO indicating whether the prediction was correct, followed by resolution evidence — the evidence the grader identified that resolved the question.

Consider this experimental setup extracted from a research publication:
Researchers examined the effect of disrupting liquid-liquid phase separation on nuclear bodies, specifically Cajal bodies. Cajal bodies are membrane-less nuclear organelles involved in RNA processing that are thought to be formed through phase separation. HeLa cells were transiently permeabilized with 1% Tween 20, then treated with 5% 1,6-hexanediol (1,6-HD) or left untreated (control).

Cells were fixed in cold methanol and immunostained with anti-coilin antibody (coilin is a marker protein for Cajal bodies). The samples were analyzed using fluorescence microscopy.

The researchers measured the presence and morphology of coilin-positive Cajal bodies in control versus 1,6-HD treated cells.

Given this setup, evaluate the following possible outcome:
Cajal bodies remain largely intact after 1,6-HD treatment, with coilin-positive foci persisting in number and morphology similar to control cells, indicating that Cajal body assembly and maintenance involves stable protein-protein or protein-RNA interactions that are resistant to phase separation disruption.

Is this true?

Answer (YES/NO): NO